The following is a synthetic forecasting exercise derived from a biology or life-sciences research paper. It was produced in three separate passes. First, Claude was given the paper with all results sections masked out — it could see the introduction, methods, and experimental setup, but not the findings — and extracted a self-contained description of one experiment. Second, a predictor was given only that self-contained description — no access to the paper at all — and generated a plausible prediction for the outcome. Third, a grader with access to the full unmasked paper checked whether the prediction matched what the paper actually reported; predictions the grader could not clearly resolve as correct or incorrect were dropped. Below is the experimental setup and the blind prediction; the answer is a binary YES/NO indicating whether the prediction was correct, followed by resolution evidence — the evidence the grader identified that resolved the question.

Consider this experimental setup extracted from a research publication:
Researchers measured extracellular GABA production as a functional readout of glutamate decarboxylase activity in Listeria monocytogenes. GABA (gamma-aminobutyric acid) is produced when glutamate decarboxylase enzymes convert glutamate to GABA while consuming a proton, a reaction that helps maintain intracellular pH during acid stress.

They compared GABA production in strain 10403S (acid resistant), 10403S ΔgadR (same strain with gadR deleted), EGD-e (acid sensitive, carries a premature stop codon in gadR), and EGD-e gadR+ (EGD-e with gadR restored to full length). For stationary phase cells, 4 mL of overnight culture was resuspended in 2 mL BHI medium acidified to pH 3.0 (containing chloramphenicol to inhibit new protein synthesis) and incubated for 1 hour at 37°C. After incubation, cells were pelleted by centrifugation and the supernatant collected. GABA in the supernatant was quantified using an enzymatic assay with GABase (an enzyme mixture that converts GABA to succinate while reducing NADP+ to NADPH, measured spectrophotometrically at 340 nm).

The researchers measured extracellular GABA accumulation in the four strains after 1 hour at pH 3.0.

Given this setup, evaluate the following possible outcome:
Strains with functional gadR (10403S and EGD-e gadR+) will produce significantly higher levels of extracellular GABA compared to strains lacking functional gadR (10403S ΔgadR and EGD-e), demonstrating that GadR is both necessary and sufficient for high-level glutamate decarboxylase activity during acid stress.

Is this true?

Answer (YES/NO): YES